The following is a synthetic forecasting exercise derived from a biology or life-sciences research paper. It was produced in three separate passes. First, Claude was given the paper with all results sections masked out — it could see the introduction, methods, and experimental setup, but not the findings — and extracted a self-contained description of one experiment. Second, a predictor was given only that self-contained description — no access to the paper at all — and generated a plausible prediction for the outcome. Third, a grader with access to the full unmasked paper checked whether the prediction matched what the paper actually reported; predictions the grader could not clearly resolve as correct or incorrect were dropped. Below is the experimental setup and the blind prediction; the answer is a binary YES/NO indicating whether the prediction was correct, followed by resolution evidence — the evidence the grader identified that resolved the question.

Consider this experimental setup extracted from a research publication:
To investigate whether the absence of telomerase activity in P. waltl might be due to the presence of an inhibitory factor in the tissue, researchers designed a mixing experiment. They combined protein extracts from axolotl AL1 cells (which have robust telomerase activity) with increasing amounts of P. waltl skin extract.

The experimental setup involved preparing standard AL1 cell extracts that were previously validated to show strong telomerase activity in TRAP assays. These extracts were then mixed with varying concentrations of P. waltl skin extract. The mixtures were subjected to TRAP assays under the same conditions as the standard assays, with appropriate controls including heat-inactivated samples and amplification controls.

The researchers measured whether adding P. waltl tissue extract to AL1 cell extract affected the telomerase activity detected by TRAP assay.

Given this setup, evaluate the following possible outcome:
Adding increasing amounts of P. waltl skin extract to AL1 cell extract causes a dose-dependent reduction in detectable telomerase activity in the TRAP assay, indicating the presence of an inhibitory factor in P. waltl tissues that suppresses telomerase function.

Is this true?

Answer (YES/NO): NO